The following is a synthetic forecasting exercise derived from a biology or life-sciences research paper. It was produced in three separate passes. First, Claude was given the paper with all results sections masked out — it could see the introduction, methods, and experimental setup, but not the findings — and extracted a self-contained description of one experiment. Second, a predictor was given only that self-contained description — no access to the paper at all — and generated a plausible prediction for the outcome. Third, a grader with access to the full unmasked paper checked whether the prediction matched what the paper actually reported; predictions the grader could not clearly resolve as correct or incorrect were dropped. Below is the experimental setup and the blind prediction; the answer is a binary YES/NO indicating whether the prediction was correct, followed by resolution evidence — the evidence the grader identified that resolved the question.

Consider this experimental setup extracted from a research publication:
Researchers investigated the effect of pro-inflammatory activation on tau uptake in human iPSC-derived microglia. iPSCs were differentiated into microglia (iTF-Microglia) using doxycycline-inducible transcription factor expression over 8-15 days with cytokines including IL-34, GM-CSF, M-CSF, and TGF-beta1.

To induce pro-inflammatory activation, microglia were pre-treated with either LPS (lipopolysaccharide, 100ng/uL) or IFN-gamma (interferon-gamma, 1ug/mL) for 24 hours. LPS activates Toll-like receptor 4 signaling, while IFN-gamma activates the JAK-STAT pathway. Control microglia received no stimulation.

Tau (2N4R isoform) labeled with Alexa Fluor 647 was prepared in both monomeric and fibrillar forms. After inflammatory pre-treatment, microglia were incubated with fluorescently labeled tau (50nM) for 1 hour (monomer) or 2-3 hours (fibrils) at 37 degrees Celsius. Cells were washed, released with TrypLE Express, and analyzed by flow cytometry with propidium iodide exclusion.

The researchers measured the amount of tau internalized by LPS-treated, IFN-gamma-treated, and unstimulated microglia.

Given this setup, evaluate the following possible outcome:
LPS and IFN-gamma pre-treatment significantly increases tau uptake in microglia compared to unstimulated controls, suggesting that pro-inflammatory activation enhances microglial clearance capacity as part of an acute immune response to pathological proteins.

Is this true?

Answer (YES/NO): NO